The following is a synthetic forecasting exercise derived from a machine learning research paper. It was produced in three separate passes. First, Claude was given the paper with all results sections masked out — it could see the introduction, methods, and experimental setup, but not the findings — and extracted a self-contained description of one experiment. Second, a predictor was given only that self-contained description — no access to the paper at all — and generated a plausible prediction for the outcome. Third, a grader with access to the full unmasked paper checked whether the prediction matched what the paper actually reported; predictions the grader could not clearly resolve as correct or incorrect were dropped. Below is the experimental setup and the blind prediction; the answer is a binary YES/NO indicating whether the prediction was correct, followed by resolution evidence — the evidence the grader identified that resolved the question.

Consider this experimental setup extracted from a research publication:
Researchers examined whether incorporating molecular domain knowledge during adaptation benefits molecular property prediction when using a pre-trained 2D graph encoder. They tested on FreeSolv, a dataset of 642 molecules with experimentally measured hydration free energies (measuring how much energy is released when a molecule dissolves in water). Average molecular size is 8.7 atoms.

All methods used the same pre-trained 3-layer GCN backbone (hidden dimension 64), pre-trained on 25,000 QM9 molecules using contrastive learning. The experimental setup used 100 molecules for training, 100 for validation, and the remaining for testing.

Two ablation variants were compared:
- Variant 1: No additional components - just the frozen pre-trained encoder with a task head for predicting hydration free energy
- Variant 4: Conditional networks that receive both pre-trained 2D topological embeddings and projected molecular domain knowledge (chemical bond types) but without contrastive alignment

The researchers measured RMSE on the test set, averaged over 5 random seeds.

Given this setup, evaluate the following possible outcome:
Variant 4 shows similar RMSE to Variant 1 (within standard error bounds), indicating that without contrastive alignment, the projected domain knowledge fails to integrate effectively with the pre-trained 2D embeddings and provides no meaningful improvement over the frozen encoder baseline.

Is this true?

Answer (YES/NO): NO